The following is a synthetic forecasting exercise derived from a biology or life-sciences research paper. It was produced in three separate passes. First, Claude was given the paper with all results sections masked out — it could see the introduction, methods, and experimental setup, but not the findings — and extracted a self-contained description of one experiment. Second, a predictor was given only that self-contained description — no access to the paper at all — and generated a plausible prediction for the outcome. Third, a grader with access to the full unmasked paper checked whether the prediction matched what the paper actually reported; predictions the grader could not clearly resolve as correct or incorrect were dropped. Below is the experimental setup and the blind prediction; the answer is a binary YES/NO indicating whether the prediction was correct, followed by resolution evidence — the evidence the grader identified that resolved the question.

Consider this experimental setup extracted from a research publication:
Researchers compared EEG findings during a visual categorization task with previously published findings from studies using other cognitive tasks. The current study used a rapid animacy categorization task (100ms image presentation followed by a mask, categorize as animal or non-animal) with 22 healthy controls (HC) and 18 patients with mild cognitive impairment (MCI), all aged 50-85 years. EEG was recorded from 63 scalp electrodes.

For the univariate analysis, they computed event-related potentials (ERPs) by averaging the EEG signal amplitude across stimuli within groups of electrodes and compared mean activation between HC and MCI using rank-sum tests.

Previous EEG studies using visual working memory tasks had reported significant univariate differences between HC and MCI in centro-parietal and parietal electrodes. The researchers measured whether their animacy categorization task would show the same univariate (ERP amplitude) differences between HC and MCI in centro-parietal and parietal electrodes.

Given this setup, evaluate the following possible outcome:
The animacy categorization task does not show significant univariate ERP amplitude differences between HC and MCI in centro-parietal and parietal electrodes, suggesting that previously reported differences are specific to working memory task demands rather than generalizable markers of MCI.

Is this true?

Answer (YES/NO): YES